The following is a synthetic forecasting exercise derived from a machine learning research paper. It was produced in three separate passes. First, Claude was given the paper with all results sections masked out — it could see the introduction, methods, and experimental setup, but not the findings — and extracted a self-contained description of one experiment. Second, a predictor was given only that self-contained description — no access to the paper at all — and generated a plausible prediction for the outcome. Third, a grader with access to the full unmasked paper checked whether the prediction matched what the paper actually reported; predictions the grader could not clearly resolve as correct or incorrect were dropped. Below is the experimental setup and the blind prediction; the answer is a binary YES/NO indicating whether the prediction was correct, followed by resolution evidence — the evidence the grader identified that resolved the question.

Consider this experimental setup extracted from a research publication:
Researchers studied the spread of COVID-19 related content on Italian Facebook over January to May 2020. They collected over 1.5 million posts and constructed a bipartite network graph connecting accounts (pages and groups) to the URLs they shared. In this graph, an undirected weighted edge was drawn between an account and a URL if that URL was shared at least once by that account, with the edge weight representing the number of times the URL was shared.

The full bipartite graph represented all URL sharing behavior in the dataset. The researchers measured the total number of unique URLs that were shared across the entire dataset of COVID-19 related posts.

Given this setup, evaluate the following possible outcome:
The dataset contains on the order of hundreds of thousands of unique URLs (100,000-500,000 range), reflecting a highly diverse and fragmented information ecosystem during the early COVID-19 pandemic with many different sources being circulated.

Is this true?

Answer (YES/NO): NO